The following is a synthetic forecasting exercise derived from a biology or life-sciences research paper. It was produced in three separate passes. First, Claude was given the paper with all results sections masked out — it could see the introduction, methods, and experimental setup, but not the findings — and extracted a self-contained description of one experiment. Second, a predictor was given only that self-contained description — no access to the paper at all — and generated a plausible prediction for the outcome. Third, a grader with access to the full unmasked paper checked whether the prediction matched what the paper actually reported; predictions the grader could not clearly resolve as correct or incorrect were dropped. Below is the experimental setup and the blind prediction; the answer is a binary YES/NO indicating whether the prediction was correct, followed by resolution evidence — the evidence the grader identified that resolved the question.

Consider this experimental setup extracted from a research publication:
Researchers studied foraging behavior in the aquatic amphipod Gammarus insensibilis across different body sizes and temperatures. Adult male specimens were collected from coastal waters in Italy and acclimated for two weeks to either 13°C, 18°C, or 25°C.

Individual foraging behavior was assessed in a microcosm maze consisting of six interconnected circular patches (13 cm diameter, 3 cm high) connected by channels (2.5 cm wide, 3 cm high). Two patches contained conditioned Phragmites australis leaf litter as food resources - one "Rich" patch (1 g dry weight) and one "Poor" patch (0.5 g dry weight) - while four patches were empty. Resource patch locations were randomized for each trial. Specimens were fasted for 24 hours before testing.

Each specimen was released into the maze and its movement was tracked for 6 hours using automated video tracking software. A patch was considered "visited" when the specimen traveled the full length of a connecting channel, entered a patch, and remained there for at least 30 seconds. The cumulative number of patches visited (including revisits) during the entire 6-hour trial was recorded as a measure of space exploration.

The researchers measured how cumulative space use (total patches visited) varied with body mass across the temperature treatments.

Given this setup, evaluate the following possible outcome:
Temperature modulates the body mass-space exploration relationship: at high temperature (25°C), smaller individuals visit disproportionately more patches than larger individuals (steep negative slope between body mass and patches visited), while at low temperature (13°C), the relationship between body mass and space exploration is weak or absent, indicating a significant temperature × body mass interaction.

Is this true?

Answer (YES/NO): NO